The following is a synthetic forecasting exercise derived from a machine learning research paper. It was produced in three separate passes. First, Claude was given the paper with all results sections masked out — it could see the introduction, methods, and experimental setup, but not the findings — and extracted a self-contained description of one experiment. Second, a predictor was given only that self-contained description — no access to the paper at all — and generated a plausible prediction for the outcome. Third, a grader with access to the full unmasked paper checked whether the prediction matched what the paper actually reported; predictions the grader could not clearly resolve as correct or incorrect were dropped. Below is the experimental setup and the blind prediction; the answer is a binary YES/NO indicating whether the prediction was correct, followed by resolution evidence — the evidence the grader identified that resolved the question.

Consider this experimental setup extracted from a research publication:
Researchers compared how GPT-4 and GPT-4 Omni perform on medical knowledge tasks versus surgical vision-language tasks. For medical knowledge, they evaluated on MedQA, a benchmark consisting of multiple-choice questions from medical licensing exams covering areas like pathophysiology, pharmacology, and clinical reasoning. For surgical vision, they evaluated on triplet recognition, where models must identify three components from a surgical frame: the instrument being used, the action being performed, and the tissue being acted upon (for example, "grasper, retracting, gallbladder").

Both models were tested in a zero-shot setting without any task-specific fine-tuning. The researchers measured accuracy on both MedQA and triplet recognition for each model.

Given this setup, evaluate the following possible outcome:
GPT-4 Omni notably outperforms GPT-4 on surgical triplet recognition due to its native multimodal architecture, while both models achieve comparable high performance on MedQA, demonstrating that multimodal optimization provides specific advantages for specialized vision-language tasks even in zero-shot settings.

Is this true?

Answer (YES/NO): NO